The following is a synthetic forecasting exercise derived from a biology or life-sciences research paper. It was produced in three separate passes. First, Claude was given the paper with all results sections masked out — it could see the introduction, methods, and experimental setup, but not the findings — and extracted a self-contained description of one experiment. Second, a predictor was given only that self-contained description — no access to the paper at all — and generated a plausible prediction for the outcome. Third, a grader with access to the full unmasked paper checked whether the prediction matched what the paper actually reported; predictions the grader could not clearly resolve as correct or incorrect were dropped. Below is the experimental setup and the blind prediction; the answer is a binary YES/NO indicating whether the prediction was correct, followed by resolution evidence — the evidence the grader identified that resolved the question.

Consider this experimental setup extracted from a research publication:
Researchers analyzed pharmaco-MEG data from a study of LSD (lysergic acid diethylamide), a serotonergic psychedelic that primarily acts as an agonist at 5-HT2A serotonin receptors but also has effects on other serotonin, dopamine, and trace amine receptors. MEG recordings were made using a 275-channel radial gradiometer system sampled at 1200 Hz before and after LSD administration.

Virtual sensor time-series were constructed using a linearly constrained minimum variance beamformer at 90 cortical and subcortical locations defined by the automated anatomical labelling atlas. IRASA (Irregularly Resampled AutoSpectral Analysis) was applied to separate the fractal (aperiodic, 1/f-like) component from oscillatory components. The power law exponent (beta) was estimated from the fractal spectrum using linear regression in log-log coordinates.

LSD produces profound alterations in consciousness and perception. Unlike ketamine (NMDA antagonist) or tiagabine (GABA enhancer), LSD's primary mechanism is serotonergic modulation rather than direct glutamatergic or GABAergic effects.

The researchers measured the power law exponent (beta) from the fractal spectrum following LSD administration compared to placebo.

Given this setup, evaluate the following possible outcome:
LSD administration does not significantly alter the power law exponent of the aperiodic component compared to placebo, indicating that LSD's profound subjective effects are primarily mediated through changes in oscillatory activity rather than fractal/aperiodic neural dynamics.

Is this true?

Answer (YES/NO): NO